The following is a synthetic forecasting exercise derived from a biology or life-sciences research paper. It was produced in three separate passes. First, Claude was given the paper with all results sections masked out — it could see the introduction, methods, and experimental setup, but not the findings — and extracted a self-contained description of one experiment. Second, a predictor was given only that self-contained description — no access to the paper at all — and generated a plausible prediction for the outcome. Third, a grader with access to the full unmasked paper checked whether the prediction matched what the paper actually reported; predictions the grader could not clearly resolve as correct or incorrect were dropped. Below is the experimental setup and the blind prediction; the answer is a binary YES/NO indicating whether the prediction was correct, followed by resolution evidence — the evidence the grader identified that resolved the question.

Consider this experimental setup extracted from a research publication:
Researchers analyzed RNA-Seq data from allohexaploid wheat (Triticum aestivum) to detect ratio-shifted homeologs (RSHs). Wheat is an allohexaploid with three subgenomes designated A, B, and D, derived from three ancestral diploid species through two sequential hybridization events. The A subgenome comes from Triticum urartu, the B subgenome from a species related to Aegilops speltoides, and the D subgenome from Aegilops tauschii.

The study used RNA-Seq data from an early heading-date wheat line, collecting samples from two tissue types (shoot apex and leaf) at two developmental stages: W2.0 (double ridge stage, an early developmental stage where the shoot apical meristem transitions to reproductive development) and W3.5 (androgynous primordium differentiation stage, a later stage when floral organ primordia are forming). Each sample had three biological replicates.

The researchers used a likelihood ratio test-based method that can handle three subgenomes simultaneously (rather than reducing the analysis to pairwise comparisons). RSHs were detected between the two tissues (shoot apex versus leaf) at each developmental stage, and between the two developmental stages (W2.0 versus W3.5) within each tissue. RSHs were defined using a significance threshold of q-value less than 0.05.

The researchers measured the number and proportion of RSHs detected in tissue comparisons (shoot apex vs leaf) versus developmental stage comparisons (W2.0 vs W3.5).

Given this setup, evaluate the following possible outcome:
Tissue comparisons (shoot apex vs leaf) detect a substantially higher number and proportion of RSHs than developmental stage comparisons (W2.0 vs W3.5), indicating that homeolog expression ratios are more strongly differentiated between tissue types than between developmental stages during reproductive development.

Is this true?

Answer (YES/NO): YES